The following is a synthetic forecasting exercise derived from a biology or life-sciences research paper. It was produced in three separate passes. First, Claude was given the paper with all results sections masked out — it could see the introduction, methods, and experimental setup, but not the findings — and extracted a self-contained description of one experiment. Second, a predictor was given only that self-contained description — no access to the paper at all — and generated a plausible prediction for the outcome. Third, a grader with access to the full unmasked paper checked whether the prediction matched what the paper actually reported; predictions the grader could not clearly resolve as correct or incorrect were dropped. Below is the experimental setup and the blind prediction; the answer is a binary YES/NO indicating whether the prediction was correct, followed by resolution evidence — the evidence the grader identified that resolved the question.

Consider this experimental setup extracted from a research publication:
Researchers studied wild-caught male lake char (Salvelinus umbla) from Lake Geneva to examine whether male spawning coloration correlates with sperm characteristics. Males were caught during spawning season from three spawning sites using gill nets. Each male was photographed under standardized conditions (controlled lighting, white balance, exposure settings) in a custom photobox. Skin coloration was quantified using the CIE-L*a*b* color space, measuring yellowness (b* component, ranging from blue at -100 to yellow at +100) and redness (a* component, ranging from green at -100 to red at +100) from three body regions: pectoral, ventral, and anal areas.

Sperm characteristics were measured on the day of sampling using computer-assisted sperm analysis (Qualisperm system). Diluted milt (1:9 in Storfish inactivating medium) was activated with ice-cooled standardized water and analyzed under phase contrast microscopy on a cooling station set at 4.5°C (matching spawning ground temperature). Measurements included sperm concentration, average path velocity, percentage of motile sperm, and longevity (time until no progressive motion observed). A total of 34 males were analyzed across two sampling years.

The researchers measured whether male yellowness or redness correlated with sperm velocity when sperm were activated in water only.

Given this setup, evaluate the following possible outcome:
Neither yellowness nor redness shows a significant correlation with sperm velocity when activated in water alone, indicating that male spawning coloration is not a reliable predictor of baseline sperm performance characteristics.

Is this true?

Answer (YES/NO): NO